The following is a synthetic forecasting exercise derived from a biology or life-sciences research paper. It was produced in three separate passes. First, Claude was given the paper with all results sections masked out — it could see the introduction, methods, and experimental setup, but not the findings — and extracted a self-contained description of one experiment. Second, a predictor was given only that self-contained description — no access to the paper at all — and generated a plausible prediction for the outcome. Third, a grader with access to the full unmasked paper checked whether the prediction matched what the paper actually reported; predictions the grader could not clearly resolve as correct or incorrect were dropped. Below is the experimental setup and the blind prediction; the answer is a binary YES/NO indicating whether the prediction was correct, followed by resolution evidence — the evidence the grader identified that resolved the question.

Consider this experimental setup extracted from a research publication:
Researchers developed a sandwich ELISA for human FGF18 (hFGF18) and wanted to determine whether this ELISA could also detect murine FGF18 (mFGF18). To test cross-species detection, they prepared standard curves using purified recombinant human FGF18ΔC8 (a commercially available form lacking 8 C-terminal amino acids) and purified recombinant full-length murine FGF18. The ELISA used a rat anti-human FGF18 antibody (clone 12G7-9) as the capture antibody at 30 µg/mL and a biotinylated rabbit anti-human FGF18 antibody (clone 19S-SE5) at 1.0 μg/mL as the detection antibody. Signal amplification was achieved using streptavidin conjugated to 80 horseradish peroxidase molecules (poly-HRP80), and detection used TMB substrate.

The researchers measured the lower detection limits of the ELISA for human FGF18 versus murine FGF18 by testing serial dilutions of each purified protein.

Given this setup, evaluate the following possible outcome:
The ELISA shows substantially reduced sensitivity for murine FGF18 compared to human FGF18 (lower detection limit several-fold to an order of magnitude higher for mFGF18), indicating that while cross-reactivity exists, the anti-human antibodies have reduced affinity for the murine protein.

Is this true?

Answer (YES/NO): NO